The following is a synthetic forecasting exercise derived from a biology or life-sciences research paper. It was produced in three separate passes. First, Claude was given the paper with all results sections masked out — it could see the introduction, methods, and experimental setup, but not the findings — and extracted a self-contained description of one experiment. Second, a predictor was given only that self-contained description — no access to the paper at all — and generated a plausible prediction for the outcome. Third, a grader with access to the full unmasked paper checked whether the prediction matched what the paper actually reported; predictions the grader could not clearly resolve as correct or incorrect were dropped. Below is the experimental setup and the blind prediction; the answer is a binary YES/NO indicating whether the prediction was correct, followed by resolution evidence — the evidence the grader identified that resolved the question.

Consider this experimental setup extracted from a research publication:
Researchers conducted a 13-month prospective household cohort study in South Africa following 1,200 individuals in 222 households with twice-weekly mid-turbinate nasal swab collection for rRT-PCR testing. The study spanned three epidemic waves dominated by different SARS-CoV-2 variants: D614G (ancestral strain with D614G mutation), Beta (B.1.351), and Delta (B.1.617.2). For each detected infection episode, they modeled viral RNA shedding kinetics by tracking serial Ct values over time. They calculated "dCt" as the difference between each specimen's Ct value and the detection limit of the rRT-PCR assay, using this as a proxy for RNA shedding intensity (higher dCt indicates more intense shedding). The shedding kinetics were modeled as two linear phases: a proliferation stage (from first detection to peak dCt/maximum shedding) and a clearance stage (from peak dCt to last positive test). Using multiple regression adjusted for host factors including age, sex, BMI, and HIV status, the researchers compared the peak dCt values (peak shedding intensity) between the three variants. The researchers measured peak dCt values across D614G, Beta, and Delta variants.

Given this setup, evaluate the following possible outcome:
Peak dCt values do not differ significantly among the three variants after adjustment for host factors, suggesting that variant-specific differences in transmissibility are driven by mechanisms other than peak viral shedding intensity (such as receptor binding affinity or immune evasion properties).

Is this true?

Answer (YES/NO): NO